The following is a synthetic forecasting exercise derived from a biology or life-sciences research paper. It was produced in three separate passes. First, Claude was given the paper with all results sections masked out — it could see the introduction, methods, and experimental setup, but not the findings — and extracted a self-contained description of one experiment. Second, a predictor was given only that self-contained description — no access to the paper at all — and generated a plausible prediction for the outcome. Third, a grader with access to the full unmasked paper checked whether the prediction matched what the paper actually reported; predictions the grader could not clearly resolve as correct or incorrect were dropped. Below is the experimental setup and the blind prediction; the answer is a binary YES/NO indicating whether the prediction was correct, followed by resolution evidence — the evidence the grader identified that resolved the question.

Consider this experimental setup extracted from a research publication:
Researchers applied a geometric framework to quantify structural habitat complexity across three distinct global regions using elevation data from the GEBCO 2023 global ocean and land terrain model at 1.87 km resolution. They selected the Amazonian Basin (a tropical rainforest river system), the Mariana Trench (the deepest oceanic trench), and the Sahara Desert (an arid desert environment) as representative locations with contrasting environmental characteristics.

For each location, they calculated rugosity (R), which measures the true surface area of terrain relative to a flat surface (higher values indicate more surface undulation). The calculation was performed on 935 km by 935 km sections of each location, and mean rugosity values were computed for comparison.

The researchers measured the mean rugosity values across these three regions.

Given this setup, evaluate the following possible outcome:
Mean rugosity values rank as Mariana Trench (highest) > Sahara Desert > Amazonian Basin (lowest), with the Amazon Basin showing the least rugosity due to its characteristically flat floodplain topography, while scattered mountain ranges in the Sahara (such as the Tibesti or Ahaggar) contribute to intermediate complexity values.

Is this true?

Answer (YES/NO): NO